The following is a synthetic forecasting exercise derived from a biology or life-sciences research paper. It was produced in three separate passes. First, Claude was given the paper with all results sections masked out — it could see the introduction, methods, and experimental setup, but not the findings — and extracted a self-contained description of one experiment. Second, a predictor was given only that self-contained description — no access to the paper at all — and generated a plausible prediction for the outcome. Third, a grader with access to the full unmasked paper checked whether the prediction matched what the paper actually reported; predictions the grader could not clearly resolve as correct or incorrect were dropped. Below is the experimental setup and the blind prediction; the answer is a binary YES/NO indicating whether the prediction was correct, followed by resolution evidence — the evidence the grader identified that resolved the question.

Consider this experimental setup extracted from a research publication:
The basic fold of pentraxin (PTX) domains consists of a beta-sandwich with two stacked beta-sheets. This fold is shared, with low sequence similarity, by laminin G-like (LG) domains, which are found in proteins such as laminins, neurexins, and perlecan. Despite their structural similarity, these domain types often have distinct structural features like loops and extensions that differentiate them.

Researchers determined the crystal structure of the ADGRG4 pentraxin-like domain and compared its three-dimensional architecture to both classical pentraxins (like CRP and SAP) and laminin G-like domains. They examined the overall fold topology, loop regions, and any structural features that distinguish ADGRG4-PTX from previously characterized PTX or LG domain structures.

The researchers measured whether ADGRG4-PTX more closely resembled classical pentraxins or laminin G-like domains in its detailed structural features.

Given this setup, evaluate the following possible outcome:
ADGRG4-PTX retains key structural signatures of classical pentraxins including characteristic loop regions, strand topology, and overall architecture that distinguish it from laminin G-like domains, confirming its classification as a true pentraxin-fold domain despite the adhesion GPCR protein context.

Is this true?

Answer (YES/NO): NO